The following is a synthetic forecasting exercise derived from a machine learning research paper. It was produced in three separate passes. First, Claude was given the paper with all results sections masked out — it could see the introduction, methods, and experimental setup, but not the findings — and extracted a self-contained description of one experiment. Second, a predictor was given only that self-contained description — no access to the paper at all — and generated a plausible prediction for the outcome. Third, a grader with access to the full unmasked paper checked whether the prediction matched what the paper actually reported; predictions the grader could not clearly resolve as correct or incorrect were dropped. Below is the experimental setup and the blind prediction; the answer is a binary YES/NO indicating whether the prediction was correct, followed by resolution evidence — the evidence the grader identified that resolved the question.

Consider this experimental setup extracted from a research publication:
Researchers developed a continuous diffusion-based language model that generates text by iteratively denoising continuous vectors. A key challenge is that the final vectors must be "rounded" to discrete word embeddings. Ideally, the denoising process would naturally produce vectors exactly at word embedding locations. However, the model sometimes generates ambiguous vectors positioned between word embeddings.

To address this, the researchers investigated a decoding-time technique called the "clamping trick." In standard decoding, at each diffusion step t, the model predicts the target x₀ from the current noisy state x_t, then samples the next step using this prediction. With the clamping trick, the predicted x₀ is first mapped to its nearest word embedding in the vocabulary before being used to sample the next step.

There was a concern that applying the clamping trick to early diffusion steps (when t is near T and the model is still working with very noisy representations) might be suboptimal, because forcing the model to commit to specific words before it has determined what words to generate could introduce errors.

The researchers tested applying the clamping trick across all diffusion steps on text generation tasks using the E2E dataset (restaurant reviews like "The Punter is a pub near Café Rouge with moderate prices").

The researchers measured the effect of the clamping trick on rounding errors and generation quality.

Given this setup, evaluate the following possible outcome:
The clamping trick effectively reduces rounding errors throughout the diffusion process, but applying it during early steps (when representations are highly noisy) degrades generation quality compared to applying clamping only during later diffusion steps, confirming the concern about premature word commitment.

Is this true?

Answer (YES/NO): NO